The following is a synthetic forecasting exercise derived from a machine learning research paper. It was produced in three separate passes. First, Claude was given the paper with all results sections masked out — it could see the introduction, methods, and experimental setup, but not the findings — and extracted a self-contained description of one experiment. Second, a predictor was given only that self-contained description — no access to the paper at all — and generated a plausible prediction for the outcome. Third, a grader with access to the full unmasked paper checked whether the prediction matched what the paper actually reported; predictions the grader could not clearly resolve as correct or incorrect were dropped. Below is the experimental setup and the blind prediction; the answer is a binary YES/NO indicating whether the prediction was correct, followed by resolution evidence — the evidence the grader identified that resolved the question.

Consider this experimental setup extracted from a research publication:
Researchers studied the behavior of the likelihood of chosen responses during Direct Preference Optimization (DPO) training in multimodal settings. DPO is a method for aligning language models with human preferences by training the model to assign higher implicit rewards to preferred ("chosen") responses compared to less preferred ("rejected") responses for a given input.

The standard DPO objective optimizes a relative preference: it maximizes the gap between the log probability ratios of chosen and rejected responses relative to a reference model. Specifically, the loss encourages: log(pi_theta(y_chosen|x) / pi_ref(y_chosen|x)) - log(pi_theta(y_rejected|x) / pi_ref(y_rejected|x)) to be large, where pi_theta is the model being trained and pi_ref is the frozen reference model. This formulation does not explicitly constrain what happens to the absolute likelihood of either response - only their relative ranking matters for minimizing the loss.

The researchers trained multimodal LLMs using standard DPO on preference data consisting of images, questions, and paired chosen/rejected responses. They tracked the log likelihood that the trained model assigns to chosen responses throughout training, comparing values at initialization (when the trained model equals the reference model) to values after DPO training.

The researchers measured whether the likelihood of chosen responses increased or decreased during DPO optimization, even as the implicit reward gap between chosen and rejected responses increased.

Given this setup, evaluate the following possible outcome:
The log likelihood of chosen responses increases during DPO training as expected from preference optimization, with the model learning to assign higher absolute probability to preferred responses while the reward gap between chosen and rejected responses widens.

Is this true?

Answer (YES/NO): NO